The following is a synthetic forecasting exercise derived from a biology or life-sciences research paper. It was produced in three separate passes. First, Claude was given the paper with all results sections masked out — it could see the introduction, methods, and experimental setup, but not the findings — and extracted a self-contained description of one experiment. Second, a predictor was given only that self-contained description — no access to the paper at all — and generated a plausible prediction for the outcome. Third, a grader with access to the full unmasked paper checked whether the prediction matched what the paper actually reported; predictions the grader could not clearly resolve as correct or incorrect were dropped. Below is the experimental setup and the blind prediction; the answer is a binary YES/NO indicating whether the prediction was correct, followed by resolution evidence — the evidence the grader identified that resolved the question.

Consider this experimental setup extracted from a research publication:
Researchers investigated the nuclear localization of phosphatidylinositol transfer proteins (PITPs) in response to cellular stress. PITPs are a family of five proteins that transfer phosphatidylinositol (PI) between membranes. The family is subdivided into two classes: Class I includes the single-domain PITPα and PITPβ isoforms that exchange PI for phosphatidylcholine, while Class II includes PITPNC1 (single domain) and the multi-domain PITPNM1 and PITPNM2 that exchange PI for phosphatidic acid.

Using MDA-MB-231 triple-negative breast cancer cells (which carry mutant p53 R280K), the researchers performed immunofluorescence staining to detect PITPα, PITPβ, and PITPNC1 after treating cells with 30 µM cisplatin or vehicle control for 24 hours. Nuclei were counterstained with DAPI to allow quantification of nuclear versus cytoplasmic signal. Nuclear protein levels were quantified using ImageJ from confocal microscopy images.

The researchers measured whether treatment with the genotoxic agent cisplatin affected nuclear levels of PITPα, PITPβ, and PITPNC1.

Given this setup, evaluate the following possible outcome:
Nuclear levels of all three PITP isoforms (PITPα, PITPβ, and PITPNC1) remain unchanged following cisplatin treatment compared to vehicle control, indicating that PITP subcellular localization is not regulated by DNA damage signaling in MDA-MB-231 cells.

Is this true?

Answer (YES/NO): NO